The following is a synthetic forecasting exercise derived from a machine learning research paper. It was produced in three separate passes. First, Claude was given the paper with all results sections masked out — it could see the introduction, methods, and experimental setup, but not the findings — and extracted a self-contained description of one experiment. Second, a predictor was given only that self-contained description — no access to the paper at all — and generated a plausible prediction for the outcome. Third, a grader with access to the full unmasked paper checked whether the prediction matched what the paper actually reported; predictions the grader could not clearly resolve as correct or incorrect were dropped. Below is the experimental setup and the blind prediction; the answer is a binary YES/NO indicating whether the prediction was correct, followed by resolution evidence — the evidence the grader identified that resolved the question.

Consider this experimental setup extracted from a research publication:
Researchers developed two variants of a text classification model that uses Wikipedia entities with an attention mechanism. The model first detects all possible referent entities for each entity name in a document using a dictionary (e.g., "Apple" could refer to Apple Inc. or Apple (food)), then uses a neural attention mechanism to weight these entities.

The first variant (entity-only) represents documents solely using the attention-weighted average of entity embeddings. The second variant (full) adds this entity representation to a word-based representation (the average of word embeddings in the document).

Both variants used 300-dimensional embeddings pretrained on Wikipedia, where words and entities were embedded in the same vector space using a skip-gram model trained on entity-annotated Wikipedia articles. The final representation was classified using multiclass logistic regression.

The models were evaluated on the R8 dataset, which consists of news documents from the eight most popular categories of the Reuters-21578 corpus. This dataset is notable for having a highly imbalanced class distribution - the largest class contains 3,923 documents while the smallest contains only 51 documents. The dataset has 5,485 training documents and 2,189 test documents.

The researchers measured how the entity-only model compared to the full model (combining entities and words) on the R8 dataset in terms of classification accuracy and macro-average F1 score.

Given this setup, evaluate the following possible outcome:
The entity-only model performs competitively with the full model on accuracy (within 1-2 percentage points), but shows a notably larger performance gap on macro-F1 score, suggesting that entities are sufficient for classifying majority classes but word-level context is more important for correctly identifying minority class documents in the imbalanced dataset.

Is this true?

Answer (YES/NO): NO